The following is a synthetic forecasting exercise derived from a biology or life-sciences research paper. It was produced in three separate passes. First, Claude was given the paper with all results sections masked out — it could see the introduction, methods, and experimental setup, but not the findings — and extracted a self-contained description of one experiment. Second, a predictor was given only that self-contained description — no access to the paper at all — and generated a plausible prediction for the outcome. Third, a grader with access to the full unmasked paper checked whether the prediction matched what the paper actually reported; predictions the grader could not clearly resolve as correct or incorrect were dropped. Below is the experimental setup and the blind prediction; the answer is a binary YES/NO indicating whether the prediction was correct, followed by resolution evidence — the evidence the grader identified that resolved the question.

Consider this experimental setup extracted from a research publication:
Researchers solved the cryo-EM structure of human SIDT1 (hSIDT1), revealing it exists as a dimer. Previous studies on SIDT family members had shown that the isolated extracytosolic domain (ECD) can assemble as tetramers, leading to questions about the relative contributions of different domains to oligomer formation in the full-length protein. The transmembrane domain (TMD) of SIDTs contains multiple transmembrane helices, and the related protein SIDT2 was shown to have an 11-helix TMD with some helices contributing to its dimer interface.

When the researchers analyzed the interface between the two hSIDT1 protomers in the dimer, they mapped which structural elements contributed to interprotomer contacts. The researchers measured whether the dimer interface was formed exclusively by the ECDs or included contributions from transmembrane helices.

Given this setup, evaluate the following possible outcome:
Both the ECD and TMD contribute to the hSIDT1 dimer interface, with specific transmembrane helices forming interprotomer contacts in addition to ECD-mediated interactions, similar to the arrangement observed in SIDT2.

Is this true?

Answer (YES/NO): YES